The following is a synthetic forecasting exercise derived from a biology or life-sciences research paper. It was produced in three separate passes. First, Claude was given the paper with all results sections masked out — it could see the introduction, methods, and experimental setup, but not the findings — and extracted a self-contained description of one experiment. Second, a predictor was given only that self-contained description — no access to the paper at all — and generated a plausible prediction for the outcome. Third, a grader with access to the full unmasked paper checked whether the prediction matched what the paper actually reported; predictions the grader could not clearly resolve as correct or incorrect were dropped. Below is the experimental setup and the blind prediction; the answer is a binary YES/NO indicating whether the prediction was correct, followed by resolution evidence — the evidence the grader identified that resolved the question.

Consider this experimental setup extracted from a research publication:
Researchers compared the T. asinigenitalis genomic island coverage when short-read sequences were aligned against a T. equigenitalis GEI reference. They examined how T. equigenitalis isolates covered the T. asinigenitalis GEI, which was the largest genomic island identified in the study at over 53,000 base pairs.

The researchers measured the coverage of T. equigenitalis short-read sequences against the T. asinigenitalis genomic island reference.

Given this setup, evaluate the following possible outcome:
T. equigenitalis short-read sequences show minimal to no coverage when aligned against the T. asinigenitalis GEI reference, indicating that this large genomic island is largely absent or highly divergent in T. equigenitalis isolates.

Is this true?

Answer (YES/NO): YES